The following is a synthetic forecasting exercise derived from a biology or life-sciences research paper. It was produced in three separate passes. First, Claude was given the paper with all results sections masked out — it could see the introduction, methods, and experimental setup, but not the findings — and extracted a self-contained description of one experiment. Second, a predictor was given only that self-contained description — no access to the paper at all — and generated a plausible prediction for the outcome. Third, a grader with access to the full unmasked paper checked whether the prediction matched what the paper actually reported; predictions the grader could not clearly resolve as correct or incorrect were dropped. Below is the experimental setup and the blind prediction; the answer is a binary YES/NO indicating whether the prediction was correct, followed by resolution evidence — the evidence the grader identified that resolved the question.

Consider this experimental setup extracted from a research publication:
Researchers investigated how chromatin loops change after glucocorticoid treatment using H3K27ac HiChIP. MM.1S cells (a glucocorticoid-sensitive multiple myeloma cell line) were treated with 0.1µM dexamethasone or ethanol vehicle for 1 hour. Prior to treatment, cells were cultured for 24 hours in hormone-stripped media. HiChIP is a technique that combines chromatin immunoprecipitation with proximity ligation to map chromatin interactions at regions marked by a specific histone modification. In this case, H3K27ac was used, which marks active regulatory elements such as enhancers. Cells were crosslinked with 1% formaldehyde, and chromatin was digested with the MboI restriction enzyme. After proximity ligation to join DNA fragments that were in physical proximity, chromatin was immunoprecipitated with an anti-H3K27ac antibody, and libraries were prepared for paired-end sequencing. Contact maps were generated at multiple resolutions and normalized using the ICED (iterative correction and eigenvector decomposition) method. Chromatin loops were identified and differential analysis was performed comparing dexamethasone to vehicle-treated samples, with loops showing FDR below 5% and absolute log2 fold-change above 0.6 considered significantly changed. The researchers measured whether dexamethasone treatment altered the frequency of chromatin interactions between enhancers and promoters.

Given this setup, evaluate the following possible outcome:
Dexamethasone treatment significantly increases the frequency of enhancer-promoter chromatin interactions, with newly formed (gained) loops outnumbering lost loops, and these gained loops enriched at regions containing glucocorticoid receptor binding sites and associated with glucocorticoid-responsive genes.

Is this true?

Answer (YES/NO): YES